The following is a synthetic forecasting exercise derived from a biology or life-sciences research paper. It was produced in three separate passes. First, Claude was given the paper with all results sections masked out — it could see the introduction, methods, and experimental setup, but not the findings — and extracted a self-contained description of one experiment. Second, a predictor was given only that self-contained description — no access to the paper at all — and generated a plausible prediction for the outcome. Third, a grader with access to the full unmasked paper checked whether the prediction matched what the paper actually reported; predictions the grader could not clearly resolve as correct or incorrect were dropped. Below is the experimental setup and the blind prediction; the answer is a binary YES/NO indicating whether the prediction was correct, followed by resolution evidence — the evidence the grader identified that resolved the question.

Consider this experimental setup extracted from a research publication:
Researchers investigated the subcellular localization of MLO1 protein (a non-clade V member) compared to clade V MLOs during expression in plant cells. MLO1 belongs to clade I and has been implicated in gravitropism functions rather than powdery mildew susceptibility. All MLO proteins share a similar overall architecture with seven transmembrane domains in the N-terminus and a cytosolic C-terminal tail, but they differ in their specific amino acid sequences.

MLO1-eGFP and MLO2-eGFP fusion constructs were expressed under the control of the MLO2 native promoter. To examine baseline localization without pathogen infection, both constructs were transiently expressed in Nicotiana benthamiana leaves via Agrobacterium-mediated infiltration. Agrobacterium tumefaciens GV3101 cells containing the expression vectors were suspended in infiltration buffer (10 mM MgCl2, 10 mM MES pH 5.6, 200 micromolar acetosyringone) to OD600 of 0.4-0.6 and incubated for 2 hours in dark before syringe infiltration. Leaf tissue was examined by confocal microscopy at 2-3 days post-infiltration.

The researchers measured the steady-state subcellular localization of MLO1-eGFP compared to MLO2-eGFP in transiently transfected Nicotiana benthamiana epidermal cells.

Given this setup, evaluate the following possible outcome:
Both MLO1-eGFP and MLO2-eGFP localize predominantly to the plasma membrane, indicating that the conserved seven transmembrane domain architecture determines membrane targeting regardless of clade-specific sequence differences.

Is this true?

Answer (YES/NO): NO